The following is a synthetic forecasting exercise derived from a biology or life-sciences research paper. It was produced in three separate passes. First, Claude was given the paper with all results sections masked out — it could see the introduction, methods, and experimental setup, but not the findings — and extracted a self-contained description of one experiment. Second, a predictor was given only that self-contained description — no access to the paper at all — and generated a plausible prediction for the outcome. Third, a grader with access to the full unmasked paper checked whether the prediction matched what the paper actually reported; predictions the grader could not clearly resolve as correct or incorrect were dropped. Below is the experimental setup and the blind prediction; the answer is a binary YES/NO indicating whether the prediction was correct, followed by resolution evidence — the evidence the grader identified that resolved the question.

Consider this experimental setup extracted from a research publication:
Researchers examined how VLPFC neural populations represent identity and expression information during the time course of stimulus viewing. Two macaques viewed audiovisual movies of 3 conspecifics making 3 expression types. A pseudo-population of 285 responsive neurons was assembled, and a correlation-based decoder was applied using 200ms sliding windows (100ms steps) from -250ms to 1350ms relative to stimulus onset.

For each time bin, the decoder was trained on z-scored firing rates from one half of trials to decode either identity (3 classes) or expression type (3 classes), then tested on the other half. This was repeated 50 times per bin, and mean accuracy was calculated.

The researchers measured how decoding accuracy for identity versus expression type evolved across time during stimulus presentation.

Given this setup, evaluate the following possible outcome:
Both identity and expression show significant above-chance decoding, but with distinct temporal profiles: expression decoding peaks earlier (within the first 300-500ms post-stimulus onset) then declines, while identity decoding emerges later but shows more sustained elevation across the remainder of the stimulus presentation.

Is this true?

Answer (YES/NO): NO